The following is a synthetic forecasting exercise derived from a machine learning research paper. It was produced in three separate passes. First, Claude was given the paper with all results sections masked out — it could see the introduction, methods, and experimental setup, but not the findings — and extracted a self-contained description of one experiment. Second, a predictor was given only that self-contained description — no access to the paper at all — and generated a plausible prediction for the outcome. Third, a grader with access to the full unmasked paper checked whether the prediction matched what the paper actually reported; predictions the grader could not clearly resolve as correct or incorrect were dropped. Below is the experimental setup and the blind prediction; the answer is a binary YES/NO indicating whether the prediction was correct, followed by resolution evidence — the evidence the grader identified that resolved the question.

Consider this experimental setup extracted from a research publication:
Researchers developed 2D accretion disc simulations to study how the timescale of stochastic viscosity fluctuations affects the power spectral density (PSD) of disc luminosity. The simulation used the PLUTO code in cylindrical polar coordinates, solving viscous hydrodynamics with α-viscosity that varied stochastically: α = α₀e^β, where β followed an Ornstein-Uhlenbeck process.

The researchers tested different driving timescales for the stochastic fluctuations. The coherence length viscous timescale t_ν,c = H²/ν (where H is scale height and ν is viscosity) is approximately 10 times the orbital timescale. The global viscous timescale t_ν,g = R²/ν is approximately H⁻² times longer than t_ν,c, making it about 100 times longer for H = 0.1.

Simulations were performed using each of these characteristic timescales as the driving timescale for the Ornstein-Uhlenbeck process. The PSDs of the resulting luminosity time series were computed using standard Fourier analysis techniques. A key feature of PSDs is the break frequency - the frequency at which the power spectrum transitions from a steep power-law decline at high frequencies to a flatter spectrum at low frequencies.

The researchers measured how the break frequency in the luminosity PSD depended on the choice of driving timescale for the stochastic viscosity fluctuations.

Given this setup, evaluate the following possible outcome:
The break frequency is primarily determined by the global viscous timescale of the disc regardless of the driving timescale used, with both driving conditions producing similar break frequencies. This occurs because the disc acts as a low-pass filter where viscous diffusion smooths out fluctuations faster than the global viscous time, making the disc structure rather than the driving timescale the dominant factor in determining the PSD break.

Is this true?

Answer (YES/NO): NO